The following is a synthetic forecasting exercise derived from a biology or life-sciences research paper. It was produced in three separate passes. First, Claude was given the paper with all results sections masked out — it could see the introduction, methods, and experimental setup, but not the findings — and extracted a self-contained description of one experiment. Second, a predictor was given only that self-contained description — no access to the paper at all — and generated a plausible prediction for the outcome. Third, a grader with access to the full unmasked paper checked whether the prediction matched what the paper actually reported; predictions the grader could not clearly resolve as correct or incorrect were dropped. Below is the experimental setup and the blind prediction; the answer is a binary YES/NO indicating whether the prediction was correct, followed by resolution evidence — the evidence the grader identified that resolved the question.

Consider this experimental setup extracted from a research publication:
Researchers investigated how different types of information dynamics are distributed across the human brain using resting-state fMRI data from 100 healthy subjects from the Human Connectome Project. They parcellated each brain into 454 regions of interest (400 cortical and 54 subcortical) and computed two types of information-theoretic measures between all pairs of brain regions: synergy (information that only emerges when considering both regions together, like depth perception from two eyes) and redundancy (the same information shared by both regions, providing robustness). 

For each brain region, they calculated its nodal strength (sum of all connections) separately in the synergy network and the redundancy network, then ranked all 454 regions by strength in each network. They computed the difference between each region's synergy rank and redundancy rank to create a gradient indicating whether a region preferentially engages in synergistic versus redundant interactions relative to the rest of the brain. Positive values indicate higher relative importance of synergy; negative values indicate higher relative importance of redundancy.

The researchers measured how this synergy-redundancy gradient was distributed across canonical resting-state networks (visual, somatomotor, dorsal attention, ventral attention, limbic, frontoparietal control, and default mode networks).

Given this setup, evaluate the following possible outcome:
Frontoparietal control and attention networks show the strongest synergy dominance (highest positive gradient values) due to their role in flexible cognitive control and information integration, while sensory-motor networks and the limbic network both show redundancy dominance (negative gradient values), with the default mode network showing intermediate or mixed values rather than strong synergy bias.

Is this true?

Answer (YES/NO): NO